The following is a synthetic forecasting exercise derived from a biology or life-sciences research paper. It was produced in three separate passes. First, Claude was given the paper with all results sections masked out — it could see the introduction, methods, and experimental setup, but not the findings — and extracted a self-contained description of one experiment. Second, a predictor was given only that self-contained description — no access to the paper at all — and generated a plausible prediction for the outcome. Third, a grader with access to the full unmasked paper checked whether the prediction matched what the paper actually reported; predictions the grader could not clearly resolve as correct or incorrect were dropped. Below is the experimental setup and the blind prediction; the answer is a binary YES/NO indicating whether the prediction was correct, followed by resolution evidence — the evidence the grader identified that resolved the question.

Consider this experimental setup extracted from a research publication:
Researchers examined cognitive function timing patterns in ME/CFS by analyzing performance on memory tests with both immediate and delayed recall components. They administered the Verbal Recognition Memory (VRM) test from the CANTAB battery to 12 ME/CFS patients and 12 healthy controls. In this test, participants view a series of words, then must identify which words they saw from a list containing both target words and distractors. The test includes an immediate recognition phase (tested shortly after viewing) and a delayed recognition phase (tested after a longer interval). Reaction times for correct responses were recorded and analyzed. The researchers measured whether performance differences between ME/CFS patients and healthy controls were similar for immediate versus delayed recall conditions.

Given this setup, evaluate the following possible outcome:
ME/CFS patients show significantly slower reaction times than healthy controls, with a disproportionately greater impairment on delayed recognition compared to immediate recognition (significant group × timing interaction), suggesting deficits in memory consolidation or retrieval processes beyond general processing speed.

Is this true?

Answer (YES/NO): NO